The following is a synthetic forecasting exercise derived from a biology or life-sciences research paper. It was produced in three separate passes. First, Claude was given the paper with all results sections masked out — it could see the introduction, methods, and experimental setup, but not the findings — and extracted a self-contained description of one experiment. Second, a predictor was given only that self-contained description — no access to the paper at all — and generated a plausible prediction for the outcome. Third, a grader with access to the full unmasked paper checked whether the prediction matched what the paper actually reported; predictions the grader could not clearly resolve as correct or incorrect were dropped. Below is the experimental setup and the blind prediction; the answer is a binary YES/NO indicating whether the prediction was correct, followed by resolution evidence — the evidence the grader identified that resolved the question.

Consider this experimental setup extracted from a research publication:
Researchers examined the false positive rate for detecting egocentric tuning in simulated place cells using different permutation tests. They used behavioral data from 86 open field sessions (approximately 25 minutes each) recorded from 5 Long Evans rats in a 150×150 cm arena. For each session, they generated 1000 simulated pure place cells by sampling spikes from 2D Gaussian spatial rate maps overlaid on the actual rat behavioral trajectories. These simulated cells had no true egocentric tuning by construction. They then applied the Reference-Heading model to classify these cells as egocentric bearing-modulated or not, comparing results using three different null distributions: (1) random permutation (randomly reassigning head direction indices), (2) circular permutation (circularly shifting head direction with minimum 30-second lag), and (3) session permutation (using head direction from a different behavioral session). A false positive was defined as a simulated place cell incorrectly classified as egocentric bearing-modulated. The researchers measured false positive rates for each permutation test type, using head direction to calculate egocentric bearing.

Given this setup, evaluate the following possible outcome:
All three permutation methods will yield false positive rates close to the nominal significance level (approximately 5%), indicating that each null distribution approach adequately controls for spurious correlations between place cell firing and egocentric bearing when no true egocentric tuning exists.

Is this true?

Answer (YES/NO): NO